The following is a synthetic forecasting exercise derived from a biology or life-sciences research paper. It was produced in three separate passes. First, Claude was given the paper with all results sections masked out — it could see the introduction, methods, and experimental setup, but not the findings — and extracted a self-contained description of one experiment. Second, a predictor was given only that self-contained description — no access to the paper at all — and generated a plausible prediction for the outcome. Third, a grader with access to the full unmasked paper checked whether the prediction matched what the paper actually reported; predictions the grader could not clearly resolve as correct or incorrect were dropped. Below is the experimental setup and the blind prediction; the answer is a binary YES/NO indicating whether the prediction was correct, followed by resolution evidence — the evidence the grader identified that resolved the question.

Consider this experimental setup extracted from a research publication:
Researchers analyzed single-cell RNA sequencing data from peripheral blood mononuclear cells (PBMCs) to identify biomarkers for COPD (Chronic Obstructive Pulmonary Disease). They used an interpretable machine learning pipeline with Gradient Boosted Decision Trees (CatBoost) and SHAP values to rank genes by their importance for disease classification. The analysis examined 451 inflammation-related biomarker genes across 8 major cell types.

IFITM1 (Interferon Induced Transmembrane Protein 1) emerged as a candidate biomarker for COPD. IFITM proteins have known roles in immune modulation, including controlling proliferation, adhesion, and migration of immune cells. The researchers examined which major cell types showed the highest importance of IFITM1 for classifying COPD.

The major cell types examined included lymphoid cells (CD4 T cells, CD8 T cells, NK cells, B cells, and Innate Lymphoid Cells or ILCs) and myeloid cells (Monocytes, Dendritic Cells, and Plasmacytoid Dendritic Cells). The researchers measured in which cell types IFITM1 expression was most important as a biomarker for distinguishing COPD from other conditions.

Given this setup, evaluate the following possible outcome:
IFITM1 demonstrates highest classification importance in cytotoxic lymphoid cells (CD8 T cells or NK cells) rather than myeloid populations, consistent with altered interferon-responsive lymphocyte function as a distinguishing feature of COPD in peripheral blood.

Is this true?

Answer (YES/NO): NO